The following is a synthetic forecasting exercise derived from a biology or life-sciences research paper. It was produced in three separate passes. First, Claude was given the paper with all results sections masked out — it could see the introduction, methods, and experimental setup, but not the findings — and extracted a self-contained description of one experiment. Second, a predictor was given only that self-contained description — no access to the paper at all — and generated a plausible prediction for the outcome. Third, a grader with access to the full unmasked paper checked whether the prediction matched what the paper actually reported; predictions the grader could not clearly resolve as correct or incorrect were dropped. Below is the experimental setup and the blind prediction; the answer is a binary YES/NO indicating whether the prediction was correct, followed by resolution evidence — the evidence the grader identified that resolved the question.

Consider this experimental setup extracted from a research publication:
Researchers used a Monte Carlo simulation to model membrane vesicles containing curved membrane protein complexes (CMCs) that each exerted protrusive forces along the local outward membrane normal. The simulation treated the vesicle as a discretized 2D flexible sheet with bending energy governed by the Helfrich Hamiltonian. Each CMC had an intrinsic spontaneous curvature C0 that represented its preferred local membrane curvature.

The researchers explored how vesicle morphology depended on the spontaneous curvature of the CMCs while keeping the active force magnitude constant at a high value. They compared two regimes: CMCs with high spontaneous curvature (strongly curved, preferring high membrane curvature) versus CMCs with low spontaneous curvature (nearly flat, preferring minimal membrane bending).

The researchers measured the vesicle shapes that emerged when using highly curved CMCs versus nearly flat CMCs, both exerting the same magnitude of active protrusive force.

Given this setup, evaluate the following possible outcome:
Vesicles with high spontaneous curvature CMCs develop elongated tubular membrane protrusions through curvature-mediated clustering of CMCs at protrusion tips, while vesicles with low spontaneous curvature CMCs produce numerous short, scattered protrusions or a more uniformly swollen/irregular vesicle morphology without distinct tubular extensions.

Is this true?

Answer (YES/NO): NO